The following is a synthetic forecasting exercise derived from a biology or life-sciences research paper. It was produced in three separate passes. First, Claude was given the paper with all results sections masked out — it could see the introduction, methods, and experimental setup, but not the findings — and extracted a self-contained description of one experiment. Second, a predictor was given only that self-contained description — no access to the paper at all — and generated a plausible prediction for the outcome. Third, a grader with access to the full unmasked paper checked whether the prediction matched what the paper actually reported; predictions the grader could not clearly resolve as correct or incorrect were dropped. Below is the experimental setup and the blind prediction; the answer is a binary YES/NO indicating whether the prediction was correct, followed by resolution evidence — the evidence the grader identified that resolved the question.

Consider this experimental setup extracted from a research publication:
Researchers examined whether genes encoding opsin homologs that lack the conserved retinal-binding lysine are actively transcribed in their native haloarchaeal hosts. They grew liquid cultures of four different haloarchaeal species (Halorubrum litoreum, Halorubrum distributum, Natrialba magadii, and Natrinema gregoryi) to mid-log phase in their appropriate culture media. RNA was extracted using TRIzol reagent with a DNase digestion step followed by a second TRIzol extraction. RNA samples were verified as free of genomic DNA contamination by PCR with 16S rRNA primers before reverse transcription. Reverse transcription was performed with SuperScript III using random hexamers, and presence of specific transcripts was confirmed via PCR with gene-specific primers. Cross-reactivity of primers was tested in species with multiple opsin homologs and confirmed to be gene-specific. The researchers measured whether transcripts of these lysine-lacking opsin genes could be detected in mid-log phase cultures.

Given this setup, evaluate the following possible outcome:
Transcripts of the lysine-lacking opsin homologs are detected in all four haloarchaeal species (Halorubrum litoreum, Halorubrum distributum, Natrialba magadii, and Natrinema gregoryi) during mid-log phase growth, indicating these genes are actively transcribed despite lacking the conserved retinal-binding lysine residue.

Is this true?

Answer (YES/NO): YES